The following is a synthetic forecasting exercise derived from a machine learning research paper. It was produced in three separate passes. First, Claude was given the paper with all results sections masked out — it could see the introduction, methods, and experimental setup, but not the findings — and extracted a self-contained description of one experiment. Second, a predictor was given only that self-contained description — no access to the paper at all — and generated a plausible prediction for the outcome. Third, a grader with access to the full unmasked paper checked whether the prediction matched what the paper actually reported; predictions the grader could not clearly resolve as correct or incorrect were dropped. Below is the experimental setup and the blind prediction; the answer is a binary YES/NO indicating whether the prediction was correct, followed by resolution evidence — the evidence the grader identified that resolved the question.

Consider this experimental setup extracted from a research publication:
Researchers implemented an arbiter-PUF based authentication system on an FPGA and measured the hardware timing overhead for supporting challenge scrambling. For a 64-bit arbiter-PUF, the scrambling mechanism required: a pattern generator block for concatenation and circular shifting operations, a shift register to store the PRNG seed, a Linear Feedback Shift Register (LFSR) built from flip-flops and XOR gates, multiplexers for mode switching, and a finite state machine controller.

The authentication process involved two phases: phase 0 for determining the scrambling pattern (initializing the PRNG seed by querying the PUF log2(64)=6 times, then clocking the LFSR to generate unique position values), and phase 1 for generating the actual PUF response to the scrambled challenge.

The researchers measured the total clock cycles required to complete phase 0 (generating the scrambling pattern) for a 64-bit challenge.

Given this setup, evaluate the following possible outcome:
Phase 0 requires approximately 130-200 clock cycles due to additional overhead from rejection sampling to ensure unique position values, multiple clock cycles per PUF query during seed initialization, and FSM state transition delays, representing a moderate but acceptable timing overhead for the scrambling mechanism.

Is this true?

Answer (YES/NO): NO